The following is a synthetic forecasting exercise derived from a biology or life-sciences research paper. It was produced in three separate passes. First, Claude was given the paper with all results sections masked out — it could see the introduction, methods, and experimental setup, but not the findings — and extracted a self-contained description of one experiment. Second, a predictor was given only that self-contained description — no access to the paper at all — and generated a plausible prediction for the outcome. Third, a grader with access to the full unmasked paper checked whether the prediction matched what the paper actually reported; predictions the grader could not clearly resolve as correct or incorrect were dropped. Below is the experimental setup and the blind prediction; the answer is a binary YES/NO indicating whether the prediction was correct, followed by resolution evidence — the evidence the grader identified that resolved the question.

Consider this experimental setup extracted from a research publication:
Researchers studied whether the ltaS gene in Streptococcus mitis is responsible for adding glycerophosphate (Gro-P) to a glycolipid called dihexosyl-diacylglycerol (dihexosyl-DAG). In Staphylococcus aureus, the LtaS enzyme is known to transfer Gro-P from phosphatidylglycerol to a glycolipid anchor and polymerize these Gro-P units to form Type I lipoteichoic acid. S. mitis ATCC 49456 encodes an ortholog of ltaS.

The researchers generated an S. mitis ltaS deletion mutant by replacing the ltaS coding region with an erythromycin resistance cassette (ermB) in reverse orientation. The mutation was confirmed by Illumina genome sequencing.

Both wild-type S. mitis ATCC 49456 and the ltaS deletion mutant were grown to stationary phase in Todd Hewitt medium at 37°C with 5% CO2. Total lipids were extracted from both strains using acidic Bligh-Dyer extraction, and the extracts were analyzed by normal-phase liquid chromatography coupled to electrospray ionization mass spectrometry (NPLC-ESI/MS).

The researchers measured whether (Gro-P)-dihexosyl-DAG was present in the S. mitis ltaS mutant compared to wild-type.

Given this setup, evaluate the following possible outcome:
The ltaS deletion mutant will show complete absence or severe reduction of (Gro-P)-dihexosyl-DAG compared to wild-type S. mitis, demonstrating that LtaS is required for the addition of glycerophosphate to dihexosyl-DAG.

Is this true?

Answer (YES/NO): NO